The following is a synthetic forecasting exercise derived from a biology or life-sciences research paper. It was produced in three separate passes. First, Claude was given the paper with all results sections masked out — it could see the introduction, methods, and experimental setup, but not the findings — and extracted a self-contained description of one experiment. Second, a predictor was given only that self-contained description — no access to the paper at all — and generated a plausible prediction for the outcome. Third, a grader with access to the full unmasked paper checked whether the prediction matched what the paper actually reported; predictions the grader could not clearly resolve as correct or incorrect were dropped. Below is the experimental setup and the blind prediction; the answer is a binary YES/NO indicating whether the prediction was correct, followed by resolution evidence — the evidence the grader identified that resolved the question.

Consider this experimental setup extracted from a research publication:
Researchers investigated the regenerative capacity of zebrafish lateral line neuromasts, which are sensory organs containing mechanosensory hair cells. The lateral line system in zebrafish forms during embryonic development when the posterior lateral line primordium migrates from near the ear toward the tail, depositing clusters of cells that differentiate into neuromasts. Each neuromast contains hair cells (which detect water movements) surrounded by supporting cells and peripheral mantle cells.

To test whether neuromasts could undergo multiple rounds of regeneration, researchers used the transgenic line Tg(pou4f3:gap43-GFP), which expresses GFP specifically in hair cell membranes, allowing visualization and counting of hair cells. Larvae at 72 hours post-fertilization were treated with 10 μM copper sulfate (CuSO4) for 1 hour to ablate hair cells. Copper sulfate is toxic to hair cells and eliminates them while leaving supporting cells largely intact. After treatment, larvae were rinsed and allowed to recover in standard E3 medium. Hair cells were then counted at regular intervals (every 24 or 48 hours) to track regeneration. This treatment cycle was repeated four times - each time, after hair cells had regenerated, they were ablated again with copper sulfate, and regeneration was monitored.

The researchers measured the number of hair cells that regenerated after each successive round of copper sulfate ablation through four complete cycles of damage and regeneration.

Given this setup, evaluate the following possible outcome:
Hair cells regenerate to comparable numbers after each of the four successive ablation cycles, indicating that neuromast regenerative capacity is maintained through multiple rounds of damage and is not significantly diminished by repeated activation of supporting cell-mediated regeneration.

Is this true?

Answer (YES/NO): NO